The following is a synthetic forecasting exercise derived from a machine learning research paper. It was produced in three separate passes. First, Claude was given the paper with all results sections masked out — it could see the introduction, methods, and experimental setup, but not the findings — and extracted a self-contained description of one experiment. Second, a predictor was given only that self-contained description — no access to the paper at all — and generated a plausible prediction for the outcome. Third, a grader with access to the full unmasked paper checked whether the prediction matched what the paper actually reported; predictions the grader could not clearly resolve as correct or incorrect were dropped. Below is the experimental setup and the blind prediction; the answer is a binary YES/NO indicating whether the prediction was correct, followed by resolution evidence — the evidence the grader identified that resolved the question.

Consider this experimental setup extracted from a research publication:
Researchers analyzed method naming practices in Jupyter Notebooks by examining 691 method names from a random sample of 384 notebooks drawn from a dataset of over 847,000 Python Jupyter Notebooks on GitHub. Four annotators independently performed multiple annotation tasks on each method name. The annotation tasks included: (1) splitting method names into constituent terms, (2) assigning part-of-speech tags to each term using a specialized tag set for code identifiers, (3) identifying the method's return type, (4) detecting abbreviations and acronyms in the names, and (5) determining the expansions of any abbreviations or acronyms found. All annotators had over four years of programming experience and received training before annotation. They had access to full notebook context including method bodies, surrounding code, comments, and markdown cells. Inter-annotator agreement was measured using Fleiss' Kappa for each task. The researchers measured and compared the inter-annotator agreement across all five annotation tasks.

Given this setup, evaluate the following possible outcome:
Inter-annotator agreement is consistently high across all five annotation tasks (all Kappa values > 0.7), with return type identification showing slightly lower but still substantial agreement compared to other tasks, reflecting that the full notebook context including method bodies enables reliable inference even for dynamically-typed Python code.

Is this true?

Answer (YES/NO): NO